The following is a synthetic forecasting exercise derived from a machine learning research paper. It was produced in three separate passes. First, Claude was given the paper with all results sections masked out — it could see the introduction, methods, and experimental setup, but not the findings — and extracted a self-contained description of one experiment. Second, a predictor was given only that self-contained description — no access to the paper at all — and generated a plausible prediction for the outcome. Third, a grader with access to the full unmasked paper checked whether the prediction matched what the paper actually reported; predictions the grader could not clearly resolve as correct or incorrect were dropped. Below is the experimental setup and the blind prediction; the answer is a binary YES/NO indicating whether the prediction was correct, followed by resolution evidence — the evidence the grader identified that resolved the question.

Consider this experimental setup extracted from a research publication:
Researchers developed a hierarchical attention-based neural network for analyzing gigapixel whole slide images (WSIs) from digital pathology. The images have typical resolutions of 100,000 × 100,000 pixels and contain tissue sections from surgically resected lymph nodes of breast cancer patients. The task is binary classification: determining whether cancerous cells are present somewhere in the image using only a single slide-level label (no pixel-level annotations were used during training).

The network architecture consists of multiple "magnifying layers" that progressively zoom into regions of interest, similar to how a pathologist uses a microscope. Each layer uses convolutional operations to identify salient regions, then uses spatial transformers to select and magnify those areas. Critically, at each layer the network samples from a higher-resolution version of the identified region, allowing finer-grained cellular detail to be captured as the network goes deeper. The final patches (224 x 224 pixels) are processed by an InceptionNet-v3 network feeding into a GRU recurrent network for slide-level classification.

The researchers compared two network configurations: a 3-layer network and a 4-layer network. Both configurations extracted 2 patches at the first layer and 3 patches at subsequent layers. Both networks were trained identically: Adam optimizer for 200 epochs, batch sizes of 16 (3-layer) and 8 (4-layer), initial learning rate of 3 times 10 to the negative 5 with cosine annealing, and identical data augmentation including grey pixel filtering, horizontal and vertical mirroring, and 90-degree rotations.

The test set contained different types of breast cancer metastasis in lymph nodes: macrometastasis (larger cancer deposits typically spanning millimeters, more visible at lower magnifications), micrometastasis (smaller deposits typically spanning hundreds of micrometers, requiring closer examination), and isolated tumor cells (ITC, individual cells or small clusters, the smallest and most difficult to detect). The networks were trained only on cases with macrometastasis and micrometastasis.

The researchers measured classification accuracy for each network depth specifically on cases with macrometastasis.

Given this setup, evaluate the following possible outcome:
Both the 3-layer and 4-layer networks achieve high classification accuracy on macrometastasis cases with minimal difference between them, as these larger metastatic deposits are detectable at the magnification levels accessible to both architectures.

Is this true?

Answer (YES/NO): NO